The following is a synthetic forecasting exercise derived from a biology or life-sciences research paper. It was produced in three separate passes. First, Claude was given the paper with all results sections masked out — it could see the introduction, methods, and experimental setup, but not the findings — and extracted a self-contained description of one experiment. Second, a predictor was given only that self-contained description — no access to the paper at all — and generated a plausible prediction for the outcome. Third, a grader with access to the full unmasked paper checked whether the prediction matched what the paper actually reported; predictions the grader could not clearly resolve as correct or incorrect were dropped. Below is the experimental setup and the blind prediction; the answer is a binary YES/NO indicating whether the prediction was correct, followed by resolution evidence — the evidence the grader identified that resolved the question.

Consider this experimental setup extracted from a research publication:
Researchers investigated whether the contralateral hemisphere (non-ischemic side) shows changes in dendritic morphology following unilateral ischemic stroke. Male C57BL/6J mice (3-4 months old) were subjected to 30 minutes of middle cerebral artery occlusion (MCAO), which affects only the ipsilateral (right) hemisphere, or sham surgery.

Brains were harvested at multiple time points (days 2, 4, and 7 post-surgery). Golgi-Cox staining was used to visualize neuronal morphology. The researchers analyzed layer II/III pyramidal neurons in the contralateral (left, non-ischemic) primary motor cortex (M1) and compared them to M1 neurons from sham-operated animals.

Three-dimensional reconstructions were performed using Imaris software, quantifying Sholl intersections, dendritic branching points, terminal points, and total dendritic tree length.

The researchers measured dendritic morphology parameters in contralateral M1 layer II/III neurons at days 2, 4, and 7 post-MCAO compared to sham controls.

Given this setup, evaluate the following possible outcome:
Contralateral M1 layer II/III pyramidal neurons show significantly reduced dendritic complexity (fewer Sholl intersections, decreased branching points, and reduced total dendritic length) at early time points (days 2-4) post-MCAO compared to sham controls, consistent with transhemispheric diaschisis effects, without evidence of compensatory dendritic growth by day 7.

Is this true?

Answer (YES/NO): NO